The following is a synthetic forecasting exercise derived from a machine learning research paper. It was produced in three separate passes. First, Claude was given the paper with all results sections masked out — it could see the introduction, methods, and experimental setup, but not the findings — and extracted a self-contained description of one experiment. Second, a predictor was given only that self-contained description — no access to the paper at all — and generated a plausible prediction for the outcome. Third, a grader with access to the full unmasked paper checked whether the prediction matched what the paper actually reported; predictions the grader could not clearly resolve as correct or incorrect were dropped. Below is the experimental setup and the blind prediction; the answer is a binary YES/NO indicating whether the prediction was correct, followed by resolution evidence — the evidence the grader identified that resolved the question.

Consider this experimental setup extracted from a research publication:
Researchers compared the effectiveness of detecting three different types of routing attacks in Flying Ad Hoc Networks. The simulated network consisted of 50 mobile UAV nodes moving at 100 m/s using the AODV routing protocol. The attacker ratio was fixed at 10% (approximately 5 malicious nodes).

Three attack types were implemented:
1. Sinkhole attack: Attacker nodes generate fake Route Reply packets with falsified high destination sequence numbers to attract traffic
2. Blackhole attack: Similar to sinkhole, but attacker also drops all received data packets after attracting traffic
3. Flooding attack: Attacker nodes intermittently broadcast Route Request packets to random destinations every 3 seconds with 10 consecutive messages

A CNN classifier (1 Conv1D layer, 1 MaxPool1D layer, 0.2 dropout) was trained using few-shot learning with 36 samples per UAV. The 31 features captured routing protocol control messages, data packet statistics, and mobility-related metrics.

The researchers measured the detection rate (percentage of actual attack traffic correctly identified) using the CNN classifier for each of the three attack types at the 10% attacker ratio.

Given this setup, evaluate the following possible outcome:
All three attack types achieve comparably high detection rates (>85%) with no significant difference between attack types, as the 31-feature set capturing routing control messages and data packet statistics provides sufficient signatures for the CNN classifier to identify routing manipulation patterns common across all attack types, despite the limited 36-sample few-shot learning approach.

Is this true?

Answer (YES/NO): NO